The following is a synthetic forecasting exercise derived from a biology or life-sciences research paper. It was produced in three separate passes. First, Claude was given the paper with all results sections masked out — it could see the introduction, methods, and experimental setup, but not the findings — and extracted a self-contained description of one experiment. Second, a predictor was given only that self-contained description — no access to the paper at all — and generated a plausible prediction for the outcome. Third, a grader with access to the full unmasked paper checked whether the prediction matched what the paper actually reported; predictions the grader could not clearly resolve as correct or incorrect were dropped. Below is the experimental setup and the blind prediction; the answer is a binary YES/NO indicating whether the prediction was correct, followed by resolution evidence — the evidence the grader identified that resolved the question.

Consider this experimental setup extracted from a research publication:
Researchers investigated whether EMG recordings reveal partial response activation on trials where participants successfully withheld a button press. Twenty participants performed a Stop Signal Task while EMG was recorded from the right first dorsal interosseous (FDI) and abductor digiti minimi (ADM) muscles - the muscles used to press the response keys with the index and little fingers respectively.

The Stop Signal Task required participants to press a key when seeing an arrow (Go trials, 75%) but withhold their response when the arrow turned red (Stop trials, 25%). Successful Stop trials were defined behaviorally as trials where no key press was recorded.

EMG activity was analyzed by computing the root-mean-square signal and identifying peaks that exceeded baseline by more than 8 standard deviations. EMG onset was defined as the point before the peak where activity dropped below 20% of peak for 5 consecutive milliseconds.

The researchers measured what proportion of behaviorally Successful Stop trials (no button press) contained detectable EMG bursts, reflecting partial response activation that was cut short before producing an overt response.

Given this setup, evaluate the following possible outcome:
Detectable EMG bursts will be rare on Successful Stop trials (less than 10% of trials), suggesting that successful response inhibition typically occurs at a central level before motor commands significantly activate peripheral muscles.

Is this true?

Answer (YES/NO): NO